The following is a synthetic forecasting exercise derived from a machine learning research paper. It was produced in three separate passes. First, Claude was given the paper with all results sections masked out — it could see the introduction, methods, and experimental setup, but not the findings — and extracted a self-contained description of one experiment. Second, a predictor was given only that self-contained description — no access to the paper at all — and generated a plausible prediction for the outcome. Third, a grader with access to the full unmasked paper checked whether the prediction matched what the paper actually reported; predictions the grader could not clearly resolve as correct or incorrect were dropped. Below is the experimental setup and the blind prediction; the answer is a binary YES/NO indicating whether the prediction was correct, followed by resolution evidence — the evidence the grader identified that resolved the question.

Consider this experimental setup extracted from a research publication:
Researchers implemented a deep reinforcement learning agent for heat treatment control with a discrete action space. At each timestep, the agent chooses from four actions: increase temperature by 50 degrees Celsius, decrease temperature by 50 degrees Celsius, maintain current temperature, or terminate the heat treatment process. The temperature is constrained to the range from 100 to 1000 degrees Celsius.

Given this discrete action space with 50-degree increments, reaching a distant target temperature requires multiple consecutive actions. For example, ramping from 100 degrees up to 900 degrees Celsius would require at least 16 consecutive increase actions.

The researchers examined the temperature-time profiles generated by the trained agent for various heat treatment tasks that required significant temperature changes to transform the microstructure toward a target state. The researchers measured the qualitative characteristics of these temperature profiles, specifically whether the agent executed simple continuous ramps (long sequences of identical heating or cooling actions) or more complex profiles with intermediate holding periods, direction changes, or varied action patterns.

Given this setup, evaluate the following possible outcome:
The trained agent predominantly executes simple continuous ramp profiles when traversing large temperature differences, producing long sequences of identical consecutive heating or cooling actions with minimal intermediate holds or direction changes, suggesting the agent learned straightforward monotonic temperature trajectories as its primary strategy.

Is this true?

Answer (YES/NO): NO